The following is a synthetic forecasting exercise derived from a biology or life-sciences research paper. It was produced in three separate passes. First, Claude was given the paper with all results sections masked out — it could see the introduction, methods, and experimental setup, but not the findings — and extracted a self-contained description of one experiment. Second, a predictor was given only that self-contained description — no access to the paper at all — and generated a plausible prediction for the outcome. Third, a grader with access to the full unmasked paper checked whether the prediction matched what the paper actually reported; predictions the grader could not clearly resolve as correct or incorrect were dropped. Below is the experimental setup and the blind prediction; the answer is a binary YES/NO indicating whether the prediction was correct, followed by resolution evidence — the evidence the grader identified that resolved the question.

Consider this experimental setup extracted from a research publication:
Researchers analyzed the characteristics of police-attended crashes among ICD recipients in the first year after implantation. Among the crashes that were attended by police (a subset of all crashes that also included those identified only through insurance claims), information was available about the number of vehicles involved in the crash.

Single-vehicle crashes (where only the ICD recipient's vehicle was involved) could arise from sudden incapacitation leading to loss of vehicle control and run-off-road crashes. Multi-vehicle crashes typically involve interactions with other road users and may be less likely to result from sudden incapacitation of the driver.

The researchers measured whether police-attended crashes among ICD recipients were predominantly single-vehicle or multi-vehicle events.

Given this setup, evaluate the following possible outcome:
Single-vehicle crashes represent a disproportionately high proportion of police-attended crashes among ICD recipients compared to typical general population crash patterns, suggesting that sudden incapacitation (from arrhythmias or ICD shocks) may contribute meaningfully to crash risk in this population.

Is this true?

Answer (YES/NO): NO